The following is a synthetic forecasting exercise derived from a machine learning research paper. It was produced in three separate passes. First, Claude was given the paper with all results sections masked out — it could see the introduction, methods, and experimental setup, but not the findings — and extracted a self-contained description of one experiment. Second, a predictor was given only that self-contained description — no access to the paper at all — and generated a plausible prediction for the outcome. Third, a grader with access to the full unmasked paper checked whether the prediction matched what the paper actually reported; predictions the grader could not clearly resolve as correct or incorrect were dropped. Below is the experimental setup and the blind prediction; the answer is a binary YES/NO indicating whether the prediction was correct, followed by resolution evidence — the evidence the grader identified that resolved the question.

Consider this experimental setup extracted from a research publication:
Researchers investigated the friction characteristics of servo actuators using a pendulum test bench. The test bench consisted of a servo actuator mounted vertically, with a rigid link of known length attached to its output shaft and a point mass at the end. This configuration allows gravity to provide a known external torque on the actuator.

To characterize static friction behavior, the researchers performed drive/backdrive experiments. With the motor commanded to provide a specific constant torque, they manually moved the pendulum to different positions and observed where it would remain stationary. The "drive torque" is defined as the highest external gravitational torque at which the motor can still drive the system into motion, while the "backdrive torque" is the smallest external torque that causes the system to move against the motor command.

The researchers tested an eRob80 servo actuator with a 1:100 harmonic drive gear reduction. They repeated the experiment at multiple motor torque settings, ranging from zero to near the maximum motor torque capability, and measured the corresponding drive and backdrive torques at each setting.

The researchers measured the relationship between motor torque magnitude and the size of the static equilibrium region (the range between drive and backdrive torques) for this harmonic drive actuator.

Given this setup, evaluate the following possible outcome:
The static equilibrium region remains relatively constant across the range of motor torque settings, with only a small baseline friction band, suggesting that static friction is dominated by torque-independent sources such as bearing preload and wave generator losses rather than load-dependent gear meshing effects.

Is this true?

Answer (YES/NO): NO